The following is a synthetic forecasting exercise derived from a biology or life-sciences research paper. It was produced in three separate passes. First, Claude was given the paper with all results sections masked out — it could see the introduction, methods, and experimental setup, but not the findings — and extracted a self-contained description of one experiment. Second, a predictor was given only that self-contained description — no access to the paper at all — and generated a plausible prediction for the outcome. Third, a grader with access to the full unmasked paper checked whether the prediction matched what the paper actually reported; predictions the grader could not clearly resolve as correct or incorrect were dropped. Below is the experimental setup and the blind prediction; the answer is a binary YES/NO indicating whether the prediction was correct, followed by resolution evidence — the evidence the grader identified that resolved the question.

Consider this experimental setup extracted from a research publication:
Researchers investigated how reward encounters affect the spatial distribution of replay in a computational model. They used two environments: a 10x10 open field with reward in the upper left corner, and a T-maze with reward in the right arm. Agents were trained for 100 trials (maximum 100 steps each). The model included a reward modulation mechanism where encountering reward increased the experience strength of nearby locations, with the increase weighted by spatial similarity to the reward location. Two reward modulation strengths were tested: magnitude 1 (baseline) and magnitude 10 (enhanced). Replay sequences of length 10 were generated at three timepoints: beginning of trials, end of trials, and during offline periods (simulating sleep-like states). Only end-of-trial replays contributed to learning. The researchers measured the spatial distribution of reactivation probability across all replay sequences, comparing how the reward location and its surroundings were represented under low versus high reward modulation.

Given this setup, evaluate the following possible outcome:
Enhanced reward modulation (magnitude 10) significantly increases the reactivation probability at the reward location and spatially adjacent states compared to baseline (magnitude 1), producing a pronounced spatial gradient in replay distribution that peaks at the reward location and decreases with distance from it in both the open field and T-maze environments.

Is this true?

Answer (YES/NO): NO